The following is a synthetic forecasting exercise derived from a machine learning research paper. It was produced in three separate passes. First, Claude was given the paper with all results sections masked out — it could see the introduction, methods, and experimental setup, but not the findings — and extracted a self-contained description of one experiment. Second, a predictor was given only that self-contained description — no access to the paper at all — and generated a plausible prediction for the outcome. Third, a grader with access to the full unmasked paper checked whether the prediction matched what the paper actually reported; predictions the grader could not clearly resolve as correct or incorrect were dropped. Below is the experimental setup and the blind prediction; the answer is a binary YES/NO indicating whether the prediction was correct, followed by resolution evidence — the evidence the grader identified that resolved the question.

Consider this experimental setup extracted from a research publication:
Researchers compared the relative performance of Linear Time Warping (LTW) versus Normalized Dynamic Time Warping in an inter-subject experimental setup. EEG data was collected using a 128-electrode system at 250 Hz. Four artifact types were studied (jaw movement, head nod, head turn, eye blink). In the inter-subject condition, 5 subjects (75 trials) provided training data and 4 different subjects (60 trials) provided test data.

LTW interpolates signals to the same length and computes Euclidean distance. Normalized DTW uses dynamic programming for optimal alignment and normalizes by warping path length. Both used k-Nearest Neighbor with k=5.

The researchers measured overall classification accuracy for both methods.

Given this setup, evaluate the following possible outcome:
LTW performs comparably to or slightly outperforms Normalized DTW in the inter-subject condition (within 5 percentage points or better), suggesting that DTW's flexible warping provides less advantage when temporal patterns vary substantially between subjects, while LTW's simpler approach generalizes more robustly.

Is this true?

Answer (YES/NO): NO